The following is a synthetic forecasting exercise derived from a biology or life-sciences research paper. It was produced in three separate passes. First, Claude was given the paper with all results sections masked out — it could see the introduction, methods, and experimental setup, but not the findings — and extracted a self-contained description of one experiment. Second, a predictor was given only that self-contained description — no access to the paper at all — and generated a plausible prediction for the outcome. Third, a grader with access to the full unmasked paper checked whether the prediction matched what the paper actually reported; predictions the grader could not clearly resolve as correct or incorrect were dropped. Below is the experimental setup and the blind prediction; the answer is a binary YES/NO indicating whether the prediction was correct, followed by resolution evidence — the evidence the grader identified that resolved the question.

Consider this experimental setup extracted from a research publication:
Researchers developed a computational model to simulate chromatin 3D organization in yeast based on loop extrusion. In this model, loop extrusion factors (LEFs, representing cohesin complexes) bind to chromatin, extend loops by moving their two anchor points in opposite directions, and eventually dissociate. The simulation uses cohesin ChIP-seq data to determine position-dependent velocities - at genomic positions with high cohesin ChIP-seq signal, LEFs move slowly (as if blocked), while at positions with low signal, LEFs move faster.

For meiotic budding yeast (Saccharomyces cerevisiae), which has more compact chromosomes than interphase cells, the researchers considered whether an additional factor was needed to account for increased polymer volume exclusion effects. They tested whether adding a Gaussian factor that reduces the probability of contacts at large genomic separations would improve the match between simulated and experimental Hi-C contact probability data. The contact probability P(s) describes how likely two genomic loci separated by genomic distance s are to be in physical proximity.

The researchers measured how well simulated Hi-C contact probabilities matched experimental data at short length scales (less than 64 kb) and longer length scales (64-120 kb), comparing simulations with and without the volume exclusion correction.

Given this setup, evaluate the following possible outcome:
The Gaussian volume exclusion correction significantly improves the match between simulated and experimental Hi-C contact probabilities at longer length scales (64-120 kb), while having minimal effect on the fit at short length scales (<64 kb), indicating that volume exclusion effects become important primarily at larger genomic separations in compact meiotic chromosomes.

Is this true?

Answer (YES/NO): YES